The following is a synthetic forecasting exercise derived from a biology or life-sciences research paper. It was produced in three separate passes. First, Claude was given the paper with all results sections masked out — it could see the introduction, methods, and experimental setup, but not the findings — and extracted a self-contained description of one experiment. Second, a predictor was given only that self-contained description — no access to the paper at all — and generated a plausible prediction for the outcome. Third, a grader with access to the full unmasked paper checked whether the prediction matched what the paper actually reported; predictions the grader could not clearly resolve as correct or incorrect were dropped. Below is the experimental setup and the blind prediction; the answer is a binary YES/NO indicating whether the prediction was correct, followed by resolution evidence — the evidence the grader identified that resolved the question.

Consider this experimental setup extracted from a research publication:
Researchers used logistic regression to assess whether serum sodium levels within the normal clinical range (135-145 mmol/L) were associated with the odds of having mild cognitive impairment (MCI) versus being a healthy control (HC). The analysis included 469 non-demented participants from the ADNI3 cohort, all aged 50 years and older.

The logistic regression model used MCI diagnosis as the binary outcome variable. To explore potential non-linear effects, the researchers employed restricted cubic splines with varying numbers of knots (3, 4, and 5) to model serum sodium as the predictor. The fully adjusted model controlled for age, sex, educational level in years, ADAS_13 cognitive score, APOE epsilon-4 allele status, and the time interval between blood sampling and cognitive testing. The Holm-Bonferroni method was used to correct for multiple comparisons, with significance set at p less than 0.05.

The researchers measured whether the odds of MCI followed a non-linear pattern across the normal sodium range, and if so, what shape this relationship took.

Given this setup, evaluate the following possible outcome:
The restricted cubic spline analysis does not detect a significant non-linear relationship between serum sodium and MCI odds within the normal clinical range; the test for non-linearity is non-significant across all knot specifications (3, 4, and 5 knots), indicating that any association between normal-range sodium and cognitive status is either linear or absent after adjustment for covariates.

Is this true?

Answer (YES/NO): YES